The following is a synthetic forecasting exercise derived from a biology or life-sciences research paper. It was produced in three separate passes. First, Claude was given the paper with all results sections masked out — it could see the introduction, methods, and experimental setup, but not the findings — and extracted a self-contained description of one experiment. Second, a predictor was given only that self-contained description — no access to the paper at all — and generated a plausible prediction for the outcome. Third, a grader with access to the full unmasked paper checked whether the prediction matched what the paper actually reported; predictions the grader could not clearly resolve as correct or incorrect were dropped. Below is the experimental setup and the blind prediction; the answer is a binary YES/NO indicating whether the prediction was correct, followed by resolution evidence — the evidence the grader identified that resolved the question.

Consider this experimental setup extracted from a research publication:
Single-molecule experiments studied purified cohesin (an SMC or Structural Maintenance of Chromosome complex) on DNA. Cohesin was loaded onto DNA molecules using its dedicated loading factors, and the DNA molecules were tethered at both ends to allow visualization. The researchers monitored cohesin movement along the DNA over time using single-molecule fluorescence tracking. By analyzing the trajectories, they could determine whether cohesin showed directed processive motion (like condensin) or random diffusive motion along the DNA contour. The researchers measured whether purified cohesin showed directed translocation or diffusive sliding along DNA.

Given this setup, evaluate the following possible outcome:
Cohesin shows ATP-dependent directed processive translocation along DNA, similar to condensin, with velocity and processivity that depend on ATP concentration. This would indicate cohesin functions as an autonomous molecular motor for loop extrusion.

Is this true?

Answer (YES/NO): NO